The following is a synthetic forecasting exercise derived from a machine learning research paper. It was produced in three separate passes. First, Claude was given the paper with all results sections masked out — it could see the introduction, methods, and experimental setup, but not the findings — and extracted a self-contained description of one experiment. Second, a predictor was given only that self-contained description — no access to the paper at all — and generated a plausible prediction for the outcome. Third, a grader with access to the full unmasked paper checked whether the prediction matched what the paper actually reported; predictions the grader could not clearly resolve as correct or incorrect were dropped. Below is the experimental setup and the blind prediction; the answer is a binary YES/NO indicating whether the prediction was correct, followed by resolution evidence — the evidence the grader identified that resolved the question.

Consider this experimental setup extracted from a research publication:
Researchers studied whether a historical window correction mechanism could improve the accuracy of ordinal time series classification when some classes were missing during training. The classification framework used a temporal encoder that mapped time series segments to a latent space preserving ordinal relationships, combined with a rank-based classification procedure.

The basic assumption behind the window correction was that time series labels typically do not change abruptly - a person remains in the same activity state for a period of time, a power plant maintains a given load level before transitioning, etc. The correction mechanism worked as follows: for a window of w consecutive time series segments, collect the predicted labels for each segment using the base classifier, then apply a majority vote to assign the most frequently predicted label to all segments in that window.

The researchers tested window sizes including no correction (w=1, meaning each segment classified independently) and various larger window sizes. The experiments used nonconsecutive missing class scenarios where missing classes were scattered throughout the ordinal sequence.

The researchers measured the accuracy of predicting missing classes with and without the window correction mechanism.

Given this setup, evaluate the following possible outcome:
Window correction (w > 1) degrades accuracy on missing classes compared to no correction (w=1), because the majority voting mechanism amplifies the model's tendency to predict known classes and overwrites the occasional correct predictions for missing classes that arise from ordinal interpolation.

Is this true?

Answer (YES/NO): NO